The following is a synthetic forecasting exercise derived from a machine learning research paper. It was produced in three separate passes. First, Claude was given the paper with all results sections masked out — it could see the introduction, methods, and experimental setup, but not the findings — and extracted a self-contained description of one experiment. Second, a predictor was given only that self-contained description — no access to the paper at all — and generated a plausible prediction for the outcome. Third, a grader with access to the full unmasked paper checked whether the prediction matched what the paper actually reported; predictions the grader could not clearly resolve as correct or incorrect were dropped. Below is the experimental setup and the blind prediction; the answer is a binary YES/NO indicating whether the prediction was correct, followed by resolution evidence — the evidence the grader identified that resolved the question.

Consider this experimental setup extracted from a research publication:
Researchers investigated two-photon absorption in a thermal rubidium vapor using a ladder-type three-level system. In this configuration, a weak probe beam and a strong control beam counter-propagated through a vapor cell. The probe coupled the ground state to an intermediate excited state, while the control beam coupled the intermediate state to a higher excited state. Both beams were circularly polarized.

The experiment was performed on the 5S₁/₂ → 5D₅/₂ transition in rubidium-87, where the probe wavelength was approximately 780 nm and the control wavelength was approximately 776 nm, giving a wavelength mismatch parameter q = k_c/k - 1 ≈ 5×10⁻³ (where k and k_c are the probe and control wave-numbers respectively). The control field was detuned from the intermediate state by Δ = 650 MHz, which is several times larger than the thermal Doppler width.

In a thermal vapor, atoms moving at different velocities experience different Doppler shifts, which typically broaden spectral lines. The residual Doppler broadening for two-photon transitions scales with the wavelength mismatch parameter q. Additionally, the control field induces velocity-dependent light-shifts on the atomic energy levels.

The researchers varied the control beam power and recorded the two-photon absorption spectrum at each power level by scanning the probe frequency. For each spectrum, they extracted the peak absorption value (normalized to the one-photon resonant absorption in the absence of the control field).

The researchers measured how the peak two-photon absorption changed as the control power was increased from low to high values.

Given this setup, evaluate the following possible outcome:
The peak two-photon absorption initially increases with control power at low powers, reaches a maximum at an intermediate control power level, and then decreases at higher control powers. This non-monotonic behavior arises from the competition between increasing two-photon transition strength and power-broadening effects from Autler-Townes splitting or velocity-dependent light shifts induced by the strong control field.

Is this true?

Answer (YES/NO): YES